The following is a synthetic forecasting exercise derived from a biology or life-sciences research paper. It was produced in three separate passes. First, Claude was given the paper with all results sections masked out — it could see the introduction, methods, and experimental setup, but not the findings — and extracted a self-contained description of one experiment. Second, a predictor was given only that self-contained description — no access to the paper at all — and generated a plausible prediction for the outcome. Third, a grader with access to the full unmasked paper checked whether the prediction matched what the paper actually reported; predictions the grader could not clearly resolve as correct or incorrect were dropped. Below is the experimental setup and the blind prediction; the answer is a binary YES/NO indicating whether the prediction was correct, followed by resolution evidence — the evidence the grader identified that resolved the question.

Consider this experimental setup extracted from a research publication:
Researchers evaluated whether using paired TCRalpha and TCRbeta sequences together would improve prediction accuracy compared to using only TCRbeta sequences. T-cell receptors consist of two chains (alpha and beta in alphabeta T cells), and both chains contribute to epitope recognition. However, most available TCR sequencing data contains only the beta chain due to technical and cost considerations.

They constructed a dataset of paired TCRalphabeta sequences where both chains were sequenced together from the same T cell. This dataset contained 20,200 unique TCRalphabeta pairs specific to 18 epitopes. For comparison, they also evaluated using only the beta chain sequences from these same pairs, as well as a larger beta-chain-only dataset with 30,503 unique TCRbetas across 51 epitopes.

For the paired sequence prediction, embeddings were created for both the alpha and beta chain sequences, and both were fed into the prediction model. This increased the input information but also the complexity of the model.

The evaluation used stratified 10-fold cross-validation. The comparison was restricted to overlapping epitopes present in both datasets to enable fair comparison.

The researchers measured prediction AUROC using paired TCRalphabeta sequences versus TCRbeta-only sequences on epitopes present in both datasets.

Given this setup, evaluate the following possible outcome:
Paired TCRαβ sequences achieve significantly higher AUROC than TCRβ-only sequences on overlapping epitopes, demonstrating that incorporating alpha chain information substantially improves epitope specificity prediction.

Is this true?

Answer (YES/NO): YES